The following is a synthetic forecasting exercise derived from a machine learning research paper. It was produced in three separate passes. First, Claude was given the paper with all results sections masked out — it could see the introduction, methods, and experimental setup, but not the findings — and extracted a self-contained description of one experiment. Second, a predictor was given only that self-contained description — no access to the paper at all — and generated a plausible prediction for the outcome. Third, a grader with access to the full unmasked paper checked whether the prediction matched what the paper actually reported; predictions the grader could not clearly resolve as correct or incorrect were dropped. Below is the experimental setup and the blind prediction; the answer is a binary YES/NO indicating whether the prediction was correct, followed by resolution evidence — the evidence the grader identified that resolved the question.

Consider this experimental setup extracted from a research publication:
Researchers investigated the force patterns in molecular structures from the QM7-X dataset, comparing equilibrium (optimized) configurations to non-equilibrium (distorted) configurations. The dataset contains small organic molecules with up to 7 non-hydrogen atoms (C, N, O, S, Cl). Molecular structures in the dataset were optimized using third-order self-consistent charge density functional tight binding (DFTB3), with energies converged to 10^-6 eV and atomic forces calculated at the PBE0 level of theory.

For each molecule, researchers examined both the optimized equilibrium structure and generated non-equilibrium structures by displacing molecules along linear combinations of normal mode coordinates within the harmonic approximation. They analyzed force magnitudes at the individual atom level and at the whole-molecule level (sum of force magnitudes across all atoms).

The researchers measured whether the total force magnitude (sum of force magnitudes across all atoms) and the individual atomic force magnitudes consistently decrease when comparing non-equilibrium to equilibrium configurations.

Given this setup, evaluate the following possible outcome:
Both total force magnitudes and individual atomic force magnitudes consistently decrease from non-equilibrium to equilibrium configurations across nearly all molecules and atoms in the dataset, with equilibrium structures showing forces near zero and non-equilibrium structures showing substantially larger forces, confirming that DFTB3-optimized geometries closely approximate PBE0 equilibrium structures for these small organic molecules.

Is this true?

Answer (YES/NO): NO